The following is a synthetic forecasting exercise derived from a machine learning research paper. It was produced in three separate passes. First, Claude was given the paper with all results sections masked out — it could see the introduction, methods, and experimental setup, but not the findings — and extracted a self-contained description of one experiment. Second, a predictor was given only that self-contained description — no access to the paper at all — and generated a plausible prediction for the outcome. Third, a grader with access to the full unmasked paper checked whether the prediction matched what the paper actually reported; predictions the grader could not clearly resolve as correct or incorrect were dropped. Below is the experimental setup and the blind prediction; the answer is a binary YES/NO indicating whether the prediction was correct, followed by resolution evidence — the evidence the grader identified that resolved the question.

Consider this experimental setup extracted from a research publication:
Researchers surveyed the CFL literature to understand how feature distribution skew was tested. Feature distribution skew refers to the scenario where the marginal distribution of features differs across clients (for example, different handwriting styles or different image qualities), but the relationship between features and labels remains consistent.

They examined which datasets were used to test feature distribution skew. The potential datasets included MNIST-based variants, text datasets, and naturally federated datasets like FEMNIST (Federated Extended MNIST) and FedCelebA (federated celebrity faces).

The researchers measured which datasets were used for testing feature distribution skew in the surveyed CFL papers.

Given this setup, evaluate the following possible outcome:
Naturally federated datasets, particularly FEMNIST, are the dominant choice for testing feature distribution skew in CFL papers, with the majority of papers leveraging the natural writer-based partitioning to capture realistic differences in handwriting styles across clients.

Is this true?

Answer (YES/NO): YES